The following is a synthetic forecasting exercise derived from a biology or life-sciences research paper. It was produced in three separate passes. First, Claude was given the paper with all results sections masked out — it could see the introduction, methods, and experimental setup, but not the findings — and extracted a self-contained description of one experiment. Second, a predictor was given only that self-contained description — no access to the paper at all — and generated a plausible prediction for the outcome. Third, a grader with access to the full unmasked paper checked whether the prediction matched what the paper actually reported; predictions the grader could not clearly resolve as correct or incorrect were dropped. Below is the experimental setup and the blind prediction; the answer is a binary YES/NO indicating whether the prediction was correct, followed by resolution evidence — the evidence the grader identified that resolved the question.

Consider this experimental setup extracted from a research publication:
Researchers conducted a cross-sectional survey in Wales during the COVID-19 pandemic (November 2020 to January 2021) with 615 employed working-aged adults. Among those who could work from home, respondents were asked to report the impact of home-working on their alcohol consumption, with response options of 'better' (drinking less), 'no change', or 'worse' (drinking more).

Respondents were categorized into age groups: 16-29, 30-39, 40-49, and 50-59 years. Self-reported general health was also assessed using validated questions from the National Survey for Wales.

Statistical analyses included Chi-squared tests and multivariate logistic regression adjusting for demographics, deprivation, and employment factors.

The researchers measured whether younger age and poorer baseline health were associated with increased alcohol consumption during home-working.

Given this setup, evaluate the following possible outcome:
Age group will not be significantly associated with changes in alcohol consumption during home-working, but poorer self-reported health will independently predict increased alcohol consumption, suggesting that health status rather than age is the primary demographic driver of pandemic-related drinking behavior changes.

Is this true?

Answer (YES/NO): YES